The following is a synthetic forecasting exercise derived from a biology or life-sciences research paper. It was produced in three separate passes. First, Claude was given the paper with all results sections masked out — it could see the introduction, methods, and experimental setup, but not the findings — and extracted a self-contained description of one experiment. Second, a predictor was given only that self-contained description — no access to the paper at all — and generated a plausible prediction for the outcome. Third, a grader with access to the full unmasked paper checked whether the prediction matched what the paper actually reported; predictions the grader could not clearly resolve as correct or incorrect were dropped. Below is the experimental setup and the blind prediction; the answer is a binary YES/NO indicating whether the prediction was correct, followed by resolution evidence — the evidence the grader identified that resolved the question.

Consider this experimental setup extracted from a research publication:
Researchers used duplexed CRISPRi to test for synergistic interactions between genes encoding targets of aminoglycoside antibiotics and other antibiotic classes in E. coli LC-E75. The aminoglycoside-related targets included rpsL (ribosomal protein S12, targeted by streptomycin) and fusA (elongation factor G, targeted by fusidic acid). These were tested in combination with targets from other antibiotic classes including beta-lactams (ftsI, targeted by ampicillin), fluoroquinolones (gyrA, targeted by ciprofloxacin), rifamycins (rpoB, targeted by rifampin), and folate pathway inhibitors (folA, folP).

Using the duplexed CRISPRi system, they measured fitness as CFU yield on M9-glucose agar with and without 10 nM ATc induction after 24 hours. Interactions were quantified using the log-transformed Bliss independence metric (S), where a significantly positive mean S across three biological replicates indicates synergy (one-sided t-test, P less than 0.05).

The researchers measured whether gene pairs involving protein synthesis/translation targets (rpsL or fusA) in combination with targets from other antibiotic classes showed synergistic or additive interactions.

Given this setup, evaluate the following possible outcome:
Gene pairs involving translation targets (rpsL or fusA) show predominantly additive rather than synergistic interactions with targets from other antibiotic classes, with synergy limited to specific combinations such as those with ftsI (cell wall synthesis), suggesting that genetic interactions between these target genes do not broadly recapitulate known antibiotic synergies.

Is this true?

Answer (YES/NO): NO